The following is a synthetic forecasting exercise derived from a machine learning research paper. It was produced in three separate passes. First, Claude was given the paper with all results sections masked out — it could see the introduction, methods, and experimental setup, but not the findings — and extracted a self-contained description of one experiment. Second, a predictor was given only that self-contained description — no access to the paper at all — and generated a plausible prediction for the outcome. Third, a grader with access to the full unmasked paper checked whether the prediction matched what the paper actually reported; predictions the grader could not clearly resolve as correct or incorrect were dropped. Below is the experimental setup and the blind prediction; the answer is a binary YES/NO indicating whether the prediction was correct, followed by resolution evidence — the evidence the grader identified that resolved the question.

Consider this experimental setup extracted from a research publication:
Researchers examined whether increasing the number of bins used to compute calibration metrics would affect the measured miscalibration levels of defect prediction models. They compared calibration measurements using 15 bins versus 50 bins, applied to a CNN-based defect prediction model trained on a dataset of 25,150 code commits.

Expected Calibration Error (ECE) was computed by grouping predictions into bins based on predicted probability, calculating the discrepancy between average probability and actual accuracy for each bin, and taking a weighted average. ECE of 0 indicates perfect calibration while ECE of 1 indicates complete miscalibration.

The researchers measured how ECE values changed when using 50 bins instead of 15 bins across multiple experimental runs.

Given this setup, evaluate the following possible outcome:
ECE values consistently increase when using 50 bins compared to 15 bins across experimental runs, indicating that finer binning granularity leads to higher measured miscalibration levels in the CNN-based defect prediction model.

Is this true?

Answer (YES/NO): YES